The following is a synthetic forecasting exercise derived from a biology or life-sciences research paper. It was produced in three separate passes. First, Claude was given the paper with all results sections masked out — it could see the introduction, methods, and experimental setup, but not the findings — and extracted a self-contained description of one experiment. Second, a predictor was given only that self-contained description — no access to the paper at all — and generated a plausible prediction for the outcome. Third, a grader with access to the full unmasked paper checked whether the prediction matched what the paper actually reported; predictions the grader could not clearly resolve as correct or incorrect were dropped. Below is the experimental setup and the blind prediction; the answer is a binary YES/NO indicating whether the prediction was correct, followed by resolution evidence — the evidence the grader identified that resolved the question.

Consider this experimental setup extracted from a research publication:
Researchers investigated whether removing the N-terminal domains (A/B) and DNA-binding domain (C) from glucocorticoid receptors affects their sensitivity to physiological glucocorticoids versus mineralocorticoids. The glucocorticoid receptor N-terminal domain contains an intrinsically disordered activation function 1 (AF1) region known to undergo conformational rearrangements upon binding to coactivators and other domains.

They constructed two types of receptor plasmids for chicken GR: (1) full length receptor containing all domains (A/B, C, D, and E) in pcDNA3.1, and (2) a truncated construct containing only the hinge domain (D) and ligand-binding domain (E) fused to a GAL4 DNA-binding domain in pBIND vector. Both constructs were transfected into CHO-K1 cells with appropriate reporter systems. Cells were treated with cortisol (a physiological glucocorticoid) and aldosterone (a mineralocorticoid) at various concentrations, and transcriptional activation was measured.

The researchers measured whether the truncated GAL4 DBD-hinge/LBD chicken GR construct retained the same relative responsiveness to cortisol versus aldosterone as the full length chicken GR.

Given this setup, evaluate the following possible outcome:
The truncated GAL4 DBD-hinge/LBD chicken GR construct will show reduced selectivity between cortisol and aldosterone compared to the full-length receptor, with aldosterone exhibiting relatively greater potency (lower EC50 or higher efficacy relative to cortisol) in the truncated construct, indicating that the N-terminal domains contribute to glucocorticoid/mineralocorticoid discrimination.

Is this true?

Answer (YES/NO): NO